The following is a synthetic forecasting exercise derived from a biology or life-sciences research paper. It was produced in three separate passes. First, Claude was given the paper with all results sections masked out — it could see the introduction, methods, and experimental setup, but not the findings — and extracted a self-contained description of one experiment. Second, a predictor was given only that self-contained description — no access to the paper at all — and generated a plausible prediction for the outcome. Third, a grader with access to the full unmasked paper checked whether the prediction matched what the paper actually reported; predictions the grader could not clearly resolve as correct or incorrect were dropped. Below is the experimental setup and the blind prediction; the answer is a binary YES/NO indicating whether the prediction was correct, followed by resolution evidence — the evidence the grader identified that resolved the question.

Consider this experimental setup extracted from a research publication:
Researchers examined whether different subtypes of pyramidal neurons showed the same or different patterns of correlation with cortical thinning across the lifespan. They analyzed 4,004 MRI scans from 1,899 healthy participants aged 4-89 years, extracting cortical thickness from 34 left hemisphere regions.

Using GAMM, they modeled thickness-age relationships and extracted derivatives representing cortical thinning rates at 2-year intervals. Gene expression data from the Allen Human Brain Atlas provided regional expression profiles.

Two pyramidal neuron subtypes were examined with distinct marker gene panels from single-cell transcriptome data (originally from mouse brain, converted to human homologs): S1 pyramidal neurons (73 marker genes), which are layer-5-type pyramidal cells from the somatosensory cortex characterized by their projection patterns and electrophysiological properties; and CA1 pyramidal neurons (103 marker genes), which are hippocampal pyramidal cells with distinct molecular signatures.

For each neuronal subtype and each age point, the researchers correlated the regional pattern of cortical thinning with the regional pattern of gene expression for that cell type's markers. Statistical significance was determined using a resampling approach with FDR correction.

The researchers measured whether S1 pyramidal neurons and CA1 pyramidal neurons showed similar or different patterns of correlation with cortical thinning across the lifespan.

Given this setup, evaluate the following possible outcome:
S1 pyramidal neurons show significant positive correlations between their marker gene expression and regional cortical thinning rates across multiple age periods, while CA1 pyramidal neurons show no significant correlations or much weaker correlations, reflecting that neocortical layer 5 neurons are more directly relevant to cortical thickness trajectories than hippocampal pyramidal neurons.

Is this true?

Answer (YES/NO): NO